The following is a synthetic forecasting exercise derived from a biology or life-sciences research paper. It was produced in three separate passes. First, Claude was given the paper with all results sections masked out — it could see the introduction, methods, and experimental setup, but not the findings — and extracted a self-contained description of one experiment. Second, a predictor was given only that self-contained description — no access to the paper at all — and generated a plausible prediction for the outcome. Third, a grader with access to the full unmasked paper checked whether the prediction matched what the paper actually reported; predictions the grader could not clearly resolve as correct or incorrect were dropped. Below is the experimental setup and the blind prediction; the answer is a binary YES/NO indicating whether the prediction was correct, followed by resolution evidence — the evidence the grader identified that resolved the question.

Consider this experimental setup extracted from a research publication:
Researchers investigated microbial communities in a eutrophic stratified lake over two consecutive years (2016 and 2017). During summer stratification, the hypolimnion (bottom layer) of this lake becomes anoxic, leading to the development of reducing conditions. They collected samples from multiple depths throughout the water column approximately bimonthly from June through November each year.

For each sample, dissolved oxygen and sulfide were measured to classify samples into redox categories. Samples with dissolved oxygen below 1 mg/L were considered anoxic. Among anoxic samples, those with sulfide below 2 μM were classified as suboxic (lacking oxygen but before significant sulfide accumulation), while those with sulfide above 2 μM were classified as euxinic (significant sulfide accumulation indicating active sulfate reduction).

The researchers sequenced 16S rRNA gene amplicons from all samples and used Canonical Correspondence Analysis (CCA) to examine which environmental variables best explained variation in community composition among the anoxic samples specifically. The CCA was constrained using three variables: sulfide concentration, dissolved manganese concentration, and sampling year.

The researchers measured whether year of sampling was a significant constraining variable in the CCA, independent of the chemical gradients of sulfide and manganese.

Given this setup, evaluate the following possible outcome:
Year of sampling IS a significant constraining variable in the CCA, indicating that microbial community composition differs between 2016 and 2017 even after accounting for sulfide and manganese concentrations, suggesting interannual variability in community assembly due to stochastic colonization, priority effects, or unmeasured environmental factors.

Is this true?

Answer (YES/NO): YES